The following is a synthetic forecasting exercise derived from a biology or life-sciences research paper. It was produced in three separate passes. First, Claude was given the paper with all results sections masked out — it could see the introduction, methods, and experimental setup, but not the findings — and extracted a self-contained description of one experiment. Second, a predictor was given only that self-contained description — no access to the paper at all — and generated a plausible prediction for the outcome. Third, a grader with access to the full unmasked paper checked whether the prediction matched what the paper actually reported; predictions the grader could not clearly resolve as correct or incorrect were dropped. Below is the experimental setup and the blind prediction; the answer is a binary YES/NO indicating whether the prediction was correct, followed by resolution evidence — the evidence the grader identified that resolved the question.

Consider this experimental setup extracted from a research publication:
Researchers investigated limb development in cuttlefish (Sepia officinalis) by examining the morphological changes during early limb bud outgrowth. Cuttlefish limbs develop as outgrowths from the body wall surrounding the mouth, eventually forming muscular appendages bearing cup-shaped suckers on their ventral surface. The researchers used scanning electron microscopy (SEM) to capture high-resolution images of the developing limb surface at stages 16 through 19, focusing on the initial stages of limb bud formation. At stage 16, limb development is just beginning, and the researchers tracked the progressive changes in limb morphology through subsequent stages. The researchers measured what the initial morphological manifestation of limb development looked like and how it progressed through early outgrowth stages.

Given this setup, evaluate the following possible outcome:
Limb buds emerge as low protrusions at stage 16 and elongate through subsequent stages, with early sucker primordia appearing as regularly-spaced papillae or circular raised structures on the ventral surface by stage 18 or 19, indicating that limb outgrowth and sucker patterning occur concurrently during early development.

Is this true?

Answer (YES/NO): NO